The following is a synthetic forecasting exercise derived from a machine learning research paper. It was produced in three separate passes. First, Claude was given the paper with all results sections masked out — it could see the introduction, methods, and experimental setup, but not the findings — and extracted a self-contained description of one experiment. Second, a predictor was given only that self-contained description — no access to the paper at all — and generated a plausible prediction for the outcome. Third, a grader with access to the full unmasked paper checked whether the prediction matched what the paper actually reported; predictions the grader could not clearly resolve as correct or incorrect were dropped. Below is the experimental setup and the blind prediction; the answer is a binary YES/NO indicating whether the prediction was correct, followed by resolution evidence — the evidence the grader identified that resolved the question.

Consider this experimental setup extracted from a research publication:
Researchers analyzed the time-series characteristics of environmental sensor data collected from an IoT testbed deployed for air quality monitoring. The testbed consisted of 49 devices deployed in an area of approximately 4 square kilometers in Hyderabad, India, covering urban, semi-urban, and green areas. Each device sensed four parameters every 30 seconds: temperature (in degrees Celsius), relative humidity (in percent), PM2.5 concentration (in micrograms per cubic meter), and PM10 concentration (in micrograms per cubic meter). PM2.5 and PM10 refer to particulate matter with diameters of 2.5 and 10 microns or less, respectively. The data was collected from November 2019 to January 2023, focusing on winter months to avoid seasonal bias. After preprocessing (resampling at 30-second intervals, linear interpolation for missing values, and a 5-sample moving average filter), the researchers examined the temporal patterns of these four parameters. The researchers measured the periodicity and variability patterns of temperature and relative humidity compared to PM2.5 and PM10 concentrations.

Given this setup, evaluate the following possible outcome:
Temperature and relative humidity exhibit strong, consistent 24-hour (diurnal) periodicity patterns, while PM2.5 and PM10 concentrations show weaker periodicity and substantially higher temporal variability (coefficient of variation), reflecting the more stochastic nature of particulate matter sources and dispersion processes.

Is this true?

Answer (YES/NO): YES